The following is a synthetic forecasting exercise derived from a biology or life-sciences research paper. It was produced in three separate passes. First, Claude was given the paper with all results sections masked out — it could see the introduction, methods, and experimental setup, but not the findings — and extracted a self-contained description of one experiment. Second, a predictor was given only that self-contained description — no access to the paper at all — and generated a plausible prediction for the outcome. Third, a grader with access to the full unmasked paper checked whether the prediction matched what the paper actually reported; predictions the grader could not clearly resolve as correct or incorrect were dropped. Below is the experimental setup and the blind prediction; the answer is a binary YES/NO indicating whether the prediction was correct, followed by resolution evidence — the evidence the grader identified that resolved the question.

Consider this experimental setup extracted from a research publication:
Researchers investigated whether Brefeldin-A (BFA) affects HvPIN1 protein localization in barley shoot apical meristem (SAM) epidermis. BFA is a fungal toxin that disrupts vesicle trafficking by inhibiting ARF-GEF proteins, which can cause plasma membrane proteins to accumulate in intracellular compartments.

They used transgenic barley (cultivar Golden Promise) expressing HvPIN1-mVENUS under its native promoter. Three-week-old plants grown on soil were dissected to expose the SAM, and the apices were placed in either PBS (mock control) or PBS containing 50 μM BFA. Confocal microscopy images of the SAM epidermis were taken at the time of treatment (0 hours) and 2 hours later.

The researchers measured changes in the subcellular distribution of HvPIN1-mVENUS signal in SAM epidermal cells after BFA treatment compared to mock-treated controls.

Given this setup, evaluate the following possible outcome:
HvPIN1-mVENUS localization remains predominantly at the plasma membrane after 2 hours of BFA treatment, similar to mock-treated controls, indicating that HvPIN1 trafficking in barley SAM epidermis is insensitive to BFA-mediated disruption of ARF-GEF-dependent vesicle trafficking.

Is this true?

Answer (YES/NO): NO